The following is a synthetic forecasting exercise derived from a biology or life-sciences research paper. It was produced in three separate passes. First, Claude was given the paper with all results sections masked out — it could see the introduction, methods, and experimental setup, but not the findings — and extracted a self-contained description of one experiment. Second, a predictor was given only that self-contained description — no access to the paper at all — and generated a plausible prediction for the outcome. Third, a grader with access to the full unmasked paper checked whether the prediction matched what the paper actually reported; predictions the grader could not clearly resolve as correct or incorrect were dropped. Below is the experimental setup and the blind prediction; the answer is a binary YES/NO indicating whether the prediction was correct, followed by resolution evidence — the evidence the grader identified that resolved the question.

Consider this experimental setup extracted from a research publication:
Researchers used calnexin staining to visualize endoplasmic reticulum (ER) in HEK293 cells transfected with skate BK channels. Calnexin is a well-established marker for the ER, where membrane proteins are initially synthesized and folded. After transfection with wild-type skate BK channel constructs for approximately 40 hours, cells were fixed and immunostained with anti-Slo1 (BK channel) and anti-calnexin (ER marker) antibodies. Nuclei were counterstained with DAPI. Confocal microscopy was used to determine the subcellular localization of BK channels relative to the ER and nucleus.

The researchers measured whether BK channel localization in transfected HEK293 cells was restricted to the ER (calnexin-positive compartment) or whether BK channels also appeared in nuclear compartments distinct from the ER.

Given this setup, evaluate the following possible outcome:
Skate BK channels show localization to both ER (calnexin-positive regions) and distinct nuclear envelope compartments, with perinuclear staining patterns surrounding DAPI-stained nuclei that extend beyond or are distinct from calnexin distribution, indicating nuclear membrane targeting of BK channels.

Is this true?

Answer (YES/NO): YES